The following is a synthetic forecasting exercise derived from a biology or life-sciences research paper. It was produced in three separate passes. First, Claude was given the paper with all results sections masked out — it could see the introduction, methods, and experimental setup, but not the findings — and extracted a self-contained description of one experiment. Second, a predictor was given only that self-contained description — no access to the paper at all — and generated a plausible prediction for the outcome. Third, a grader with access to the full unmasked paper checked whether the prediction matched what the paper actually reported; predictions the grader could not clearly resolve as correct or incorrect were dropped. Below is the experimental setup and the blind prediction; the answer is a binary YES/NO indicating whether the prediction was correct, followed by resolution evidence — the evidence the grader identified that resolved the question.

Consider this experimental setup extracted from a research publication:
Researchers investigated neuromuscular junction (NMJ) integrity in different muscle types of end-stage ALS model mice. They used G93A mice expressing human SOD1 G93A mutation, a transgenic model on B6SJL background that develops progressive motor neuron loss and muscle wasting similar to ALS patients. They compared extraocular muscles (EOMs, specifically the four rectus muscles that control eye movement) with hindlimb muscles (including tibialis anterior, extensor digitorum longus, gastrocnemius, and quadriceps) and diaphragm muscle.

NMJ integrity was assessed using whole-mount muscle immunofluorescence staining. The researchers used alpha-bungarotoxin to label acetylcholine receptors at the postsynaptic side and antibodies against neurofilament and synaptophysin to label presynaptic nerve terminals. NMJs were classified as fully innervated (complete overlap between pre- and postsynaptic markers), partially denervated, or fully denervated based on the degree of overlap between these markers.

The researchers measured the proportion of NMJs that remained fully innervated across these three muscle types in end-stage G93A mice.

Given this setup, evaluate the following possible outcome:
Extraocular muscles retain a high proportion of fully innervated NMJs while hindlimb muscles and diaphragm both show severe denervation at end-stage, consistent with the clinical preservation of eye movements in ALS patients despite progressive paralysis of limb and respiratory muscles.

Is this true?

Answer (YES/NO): NO